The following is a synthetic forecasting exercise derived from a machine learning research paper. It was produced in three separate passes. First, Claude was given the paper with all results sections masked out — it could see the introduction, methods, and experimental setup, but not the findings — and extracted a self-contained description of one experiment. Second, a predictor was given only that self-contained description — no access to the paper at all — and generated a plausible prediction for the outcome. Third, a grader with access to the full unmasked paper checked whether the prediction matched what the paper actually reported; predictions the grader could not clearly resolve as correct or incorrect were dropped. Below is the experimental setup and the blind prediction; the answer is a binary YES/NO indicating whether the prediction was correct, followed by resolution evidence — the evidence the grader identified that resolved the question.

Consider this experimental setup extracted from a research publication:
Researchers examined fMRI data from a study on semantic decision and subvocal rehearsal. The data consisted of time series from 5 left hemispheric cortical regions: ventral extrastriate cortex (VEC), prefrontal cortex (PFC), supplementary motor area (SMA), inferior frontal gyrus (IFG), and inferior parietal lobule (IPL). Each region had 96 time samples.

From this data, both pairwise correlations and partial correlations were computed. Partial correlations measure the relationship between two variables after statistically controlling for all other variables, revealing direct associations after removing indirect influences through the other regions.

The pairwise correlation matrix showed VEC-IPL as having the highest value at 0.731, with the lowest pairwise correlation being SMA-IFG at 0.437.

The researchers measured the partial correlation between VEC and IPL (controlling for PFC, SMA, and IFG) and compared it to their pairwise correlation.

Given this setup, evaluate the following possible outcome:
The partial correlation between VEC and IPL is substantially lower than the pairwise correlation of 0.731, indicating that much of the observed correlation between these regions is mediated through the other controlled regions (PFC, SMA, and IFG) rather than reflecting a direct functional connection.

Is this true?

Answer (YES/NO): NO